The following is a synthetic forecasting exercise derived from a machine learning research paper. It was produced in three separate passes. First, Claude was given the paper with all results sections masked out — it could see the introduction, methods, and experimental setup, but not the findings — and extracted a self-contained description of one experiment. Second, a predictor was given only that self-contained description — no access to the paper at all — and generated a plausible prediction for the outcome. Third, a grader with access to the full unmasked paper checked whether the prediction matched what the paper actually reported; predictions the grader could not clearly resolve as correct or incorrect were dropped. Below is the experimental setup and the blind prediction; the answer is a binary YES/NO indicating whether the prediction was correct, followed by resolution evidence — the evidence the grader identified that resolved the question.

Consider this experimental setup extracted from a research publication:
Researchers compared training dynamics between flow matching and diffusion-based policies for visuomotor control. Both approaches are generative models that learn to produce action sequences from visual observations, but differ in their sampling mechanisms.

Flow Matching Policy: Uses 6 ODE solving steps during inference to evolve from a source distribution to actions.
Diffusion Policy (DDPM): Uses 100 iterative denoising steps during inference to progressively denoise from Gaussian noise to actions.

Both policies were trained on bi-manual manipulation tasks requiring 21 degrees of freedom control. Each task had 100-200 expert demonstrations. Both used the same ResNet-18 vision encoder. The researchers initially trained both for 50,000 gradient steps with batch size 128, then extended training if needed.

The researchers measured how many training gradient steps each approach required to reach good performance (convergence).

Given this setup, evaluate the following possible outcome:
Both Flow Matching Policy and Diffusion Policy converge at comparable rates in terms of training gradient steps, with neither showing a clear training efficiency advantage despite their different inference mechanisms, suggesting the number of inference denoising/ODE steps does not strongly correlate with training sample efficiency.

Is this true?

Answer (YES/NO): NO